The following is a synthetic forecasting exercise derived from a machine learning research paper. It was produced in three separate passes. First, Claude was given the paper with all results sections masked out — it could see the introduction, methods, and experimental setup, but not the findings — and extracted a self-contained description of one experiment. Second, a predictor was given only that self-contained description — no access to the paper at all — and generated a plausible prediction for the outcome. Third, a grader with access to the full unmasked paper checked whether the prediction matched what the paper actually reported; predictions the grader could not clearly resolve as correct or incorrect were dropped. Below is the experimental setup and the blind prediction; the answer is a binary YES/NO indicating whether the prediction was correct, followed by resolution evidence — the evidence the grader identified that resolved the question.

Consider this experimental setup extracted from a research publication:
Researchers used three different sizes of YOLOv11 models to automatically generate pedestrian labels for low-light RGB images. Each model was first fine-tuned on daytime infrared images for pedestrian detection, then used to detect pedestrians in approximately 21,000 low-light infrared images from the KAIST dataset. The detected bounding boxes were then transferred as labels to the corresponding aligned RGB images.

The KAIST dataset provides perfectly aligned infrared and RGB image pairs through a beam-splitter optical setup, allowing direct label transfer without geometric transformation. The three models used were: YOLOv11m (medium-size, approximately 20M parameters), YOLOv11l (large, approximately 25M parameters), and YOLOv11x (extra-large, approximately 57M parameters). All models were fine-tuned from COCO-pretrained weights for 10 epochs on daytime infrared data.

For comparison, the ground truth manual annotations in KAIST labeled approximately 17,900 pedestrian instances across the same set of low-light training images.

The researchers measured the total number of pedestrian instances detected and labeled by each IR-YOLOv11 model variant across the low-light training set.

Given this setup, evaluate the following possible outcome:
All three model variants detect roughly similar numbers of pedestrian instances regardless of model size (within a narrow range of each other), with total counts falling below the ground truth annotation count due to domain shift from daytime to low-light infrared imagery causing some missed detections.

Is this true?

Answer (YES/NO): NO